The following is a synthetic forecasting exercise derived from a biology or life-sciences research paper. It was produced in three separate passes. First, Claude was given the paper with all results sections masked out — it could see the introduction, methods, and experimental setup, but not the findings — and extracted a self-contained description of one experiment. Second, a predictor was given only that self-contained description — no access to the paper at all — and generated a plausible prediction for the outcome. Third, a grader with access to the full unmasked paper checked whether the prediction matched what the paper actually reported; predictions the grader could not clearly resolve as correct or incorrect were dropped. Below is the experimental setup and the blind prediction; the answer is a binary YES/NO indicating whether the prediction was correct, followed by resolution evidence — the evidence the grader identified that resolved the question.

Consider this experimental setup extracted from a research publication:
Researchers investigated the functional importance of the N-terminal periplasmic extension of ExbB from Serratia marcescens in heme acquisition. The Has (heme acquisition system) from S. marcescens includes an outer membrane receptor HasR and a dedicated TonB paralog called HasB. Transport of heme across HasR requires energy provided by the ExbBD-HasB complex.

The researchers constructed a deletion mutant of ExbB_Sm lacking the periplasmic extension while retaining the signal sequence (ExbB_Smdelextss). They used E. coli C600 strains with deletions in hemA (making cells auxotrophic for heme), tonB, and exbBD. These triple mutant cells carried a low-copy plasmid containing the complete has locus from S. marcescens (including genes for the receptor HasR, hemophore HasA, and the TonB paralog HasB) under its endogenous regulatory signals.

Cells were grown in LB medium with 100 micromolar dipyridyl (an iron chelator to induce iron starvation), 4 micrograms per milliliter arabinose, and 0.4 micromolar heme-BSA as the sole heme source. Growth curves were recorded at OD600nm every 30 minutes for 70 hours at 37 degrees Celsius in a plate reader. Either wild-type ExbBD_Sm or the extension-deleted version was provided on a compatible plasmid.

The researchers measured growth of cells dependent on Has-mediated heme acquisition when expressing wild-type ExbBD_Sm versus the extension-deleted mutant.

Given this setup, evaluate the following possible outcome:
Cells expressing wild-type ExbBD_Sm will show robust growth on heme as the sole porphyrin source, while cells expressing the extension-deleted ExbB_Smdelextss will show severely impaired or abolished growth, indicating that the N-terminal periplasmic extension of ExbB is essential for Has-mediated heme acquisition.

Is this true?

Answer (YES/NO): NO